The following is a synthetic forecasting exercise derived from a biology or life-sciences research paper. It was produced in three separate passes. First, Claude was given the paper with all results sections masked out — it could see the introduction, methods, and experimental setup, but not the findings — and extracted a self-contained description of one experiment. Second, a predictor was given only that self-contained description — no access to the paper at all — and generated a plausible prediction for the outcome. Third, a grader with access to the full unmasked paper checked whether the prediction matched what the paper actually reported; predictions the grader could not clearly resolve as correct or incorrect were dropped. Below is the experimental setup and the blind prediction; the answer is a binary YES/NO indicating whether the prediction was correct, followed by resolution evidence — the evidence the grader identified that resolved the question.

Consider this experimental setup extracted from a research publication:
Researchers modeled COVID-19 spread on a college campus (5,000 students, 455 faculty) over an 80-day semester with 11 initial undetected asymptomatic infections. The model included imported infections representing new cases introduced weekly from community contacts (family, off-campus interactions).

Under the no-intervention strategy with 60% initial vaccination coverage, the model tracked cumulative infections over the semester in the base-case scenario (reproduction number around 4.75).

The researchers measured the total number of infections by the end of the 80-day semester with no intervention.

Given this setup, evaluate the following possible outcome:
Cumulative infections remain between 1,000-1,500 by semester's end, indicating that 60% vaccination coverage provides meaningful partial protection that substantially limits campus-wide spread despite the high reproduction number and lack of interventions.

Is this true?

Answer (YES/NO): NO